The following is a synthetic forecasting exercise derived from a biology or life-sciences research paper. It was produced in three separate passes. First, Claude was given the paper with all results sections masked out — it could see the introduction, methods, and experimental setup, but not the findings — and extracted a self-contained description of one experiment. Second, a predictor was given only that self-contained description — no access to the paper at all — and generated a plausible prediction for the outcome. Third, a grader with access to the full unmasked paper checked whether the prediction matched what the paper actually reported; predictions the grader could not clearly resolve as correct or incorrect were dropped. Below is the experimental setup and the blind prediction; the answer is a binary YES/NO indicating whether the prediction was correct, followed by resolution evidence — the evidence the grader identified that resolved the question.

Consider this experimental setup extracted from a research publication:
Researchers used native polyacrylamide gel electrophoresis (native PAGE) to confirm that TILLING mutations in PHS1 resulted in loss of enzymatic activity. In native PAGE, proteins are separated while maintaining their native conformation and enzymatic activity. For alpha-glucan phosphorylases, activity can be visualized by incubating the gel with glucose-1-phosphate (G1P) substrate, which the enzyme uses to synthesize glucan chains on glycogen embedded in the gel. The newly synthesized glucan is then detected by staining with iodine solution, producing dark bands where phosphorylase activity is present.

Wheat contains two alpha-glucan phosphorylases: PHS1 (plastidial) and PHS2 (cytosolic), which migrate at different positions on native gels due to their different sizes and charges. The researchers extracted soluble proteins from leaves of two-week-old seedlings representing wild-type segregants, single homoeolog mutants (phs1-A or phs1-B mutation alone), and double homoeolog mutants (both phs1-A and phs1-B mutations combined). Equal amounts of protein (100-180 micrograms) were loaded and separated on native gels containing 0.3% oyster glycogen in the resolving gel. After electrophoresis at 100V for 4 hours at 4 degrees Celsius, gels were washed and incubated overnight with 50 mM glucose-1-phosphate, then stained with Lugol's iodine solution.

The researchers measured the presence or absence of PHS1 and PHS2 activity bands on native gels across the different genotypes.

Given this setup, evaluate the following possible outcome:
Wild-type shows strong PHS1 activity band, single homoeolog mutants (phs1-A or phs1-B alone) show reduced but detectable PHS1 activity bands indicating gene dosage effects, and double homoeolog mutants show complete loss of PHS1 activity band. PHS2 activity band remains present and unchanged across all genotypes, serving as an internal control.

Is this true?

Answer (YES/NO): NO